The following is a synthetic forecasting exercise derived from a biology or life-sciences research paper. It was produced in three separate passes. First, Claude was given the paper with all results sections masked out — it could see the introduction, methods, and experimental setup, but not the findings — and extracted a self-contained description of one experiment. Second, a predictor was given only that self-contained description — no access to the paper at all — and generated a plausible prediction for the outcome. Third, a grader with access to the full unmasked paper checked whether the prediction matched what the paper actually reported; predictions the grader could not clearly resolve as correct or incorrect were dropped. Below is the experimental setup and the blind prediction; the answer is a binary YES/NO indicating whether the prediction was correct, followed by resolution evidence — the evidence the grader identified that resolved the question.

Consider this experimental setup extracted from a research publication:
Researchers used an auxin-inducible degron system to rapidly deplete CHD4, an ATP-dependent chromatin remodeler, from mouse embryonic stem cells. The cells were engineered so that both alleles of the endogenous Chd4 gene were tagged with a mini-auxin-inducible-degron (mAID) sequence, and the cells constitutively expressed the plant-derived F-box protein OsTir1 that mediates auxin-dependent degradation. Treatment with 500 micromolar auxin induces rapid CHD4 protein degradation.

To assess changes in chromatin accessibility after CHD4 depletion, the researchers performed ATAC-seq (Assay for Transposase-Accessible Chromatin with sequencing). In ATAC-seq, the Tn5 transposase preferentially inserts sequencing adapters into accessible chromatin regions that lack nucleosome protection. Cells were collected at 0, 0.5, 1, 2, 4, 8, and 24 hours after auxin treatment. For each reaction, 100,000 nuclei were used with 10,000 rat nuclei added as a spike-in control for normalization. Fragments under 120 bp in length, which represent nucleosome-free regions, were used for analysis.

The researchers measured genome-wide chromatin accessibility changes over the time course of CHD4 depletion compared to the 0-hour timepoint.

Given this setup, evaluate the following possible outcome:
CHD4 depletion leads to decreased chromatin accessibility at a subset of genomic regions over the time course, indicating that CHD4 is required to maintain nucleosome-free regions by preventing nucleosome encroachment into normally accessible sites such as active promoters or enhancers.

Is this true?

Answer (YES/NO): NO